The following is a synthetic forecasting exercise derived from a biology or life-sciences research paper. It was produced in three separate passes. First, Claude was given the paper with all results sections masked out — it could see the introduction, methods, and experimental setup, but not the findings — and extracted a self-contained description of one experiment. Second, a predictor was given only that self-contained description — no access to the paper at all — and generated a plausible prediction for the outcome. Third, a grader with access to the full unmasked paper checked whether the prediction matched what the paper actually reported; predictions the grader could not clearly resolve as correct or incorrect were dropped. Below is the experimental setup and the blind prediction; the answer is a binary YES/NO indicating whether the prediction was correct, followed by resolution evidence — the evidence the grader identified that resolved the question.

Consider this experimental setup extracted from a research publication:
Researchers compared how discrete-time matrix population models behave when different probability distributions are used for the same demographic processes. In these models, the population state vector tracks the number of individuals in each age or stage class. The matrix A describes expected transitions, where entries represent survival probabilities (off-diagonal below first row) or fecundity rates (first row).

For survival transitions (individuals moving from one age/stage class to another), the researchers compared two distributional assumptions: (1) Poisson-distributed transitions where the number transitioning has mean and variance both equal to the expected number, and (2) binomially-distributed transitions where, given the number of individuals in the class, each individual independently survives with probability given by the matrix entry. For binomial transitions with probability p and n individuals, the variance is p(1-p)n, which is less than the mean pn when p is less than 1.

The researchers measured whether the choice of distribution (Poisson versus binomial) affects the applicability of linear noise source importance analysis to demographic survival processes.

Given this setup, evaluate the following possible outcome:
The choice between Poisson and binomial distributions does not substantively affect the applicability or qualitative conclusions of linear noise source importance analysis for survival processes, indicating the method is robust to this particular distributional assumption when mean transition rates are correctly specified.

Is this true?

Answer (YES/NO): YES